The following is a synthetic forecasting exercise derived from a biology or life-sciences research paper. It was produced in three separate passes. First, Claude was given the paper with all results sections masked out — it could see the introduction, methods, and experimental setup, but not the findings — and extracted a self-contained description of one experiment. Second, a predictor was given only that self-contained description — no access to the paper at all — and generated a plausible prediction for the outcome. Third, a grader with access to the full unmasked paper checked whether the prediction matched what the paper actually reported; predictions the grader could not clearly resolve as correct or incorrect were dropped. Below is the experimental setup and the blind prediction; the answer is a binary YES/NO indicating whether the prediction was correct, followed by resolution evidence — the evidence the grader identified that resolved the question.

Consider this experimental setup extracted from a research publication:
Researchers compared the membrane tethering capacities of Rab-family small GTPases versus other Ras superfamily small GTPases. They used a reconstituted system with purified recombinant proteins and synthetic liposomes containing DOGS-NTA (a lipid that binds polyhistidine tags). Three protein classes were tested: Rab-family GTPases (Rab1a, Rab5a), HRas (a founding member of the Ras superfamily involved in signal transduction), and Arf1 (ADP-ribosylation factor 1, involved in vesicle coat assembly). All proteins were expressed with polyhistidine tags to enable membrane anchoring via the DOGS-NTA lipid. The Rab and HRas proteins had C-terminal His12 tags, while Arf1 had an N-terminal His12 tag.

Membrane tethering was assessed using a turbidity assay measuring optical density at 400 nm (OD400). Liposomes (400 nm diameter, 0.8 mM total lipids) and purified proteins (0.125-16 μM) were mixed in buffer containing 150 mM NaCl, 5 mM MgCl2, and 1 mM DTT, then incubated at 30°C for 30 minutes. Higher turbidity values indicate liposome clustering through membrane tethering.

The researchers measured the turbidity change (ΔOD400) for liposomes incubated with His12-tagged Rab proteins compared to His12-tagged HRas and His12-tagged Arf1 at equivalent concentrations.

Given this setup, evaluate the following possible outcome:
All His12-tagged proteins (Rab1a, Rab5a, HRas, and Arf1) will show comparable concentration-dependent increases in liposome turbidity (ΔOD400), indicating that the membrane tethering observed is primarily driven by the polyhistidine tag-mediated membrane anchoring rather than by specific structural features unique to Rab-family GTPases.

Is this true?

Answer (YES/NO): NO